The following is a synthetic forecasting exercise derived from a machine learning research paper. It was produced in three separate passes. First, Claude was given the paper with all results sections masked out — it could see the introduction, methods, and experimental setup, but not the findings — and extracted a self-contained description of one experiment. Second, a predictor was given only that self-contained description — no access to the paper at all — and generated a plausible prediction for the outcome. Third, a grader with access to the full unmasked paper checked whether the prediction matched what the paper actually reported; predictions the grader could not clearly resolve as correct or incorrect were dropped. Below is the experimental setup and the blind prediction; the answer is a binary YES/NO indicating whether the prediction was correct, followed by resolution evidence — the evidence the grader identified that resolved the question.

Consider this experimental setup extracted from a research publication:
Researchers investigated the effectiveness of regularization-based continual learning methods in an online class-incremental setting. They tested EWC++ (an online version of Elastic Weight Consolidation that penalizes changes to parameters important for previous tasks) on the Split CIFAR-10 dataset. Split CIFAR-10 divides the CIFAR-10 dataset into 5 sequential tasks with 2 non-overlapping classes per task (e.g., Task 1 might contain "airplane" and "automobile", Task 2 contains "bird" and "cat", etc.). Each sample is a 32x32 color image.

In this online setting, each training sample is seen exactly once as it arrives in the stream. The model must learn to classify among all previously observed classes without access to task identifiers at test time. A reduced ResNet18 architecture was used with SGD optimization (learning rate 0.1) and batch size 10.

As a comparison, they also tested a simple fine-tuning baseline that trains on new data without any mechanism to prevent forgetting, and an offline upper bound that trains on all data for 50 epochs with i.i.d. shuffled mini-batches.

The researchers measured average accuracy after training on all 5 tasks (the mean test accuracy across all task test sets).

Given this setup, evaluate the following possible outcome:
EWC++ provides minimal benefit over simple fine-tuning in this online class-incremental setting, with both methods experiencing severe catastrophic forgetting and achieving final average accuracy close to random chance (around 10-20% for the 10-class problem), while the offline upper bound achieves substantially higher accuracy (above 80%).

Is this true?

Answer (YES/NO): YES